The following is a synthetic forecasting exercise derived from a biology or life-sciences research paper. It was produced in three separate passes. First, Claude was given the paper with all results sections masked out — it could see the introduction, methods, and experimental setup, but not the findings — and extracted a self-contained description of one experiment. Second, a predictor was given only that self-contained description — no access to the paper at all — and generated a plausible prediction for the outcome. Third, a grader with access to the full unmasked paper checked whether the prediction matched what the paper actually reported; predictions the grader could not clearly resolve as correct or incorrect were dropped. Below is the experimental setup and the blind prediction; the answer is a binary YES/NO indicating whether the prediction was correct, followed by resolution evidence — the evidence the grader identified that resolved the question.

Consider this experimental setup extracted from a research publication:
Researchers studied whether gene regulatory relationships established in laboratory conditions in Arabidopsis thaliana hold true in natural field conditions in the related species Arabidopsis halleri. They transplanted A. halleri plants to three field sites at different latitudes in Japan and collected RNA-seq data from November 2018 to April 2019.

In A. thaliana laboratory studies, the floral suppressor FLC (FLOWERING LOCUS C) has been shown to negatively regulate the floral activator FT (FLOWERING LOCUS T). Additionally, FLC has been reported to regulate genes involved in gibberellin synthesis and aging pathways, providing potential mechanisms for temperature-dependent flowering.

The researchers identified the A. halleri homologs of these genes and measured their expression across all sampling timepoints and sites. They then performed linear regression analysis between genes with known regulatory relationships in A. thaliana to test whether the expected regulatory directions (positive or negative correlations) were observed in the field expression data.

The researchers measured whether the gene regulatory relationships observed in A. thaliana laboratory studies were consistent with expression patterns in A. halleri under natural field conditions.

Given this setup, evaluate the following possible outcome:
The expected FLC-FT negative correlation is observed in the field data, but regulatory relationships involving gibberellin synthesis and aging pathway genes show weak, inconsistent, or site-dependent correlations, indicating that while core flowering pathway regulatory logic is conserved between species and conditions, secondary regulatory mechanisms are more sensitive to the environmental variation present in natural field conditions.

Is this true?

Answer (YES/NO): NO